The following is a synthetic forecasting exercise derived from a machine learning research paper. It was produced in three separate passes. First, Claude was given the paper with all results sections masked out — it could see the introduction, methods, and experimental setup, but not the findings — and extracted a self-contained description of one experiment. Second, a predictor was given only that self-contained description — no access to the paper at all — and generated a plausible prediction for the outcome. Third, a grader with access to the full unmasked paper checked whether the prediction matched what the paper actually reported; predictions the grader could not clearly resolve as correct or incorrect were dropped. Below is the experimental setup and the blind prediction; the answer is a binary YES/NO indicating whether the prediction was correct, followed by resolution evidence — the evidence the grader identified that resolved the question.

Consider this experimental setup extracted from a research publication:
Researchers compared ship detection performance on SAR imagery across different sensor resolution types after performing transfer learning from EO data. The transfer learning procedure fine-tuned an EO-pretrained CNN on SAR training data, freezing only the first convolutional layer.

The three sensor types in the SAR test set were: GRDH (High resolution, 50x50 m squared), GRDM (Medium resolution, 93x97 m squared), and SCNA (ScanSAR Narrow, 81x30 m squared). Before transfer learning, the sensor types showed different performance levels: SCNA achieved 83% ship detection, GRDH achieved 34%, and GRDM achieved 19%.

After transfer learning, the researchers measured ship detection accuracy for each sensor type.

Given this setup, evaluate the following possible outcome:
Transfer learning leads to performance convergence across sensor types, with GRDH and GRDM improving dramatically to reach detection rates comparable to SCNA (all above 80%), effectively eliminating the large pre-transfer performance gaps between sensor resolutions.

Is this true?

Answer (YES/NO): YES